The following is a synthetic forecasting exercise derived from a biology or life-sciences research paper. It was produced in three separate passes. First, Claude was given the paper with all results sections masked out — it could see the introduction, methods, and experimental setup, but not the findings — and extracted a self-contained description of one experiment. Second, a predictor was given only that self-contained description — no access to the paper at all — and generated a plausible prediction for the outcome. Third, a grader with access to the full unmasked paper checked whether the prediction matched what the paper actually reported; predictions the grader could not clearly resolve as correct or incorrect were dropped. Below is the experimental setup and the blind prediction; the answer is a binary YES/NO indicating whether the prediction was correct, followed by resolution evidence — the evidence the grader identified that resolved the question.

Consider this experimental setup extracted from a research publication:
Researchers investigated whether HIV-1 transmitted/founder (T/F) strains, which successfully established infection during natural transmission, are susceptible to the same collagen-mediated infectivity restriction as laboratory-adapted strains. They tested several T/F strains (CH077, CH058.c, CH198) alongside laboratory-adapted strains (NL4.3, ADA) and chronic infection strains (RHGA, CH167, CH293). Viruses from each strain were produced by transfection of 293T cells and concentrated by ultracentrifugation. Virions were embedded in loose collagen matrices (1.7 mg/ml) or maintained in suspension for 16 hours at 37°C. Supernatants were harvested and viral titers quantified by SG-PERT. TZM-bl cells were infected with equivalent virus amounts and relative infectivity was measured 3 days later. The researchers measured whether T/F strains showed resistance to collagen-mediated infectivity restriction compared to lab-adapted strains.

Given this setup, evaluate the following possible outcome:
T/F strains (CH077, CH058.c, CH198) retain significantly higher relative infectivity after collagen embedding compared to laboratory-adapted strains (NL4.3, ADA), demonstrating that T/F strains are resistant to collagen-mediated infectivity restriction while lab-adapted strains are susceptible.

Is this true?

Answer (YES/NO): NO